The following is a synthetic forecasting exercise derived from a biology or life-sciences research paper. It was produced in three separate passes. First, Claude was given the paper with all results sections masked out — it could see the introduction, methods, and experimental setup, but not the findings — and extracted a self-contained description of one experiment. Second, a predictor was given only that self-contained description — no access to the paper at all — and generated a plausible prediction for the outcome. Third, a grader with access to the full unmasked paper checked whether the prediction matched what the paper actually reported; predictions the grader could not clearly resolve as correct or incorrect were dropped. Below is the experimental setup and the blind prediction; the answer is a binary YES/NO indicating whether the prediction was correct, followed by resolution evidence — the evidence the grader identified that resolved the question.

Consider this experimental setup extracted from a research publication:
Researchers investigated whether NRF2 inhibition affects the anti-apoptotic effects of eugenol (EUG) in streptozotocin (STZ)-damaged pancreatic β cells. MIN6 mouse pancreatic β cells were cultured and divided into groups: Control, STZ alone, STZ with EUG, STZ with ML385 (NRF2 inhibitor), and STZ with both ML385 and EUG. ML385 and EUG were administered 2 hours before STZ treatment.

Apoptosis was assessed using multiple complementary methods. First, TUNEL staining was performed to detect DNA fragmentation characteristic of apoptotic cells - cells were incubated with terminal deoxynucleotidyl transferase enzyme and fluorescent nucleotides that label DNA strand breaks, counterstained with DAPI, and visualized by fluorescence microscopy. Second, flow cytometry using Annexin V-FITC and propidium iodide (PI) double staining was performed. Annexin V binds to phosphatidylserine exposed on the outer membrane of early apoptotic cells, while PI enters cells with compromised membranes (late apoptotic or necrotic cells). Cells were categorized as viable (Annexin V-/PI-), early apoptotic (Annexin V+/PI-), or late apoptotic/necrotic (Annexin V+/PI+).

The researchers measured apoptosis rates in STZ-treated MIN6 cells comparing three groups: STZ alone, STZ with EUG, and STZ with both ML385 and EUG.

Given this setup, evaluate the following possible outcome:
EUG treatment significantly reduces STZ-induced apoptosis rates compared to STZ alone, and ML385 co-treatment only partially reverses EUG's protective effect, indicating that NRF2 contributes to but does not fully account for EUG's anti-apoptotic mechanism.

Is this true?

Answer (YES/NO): NO